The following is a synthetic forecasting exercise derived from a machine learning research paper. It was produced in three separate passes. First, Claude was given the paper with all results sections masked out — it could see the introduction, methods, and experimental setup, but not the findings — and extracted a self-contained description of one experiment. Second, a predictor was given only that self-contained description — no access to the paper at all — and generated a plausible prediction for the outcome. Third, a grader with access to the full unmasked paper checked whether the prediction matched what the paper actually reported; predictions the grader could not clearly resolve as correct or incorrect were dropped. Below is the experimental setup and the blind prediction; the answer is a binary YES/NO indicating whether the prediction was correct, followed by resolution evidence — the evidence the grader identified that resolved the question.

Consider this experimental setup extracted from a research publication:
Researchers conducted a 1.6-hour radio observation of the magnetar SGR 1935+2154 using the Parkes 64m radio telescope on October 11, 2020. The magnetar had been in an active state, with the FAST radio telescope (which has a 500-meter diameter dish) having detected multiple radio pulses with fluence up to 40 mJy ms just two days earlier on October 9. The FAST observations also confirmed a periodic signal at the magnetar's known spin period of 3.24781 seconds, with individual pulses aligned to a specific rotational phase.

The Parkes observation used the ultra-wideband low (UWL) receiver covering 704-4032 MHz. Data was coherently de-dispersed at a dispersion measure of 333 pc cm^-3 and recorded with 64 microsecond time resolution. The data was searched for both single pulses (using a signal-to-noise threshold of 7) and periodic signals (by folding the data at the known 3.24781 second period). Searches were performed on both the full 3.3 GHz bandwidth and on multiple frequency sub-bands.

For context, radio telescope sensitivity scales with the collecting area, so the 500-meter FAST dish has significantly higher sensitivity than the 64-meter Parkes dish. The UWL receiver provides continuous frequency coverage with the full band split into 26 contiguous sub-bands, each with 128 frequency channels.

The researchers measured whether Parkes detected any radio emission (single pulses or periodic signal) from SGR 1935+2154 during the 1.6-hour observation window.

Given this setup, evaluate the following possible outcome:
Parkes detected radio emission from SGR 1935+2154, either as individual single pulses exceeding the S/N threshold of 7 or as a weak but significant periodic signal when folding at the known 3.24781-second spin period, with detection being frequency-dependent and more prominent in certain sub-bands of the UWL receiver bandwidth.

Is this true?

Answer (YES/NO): NO